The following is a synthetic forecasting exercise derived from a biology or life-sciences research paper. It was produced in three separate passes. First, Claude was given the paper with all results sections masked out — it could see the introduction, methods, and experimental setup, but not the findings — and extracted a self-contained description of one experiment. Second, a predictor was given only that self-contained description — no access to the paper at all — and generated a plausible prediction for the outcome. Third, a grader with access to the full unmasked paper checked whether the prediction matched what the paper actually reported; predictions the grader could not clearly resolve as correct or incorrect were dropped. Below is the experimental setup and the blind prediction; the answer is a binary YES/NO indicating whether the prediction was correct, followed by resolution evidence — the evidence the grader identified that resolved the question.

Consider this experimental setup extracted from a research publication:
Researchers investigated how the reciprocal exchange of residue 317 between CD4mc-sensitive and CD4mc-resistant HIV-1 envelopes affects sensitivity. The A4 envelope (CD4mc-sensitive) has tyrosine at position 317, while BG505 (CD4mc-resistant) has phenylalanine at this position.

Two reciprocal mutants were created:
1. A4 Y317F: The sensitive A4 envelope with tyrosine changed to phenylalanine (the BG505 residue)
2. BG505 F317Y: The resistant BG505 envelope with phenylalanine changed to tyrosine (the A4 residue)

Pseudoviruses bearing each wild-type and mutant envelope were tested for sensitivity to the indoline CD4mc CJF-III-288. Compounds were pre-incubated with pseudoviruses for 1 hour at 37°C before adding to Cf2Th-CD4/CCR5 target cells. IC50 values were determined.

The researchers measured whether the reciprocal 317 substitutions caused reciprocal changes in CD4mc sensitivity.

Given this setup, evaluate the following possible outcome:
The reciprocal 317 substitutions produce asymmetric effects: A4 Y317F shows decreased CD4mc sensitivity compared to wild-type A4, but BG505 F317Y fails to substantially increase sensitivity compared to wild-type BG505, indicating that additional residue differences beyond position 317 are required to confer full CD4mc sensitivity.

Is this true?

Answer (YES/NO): NO